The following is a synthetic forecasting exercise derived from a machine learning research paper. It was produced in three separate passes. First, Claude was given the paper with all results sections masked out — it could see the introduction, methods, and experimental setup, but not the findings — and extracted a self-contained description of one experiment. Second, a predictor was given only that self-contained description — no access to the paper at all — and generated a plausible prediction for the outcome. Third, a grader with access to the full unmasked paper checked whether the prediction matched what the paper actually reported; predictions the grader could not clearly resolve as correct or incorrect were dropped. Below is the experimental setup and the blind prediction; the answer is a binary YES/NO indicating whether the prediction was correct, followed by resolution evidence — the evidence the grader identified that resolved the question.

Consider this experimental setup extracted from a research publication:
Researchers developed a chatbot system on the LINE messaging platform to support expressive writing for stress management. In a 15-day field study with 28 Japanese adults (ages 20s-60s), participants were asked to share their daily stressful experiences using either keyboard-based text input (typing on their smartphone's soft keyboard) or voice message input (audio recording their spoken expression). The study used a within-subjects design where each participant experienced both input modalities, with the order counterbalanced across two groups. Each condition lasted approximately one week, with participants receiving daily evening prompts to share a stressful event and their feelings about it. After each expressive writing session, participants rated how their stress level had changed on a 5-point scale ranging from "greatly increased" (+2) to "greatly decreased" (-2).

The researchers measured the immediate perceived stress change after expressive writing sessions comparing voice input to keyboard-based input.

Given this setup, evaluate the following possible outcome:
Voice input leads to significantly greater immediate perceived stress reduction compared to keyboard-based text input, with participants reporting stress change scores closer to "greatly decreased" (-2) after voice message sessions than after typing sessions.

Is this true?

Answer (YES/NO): NO